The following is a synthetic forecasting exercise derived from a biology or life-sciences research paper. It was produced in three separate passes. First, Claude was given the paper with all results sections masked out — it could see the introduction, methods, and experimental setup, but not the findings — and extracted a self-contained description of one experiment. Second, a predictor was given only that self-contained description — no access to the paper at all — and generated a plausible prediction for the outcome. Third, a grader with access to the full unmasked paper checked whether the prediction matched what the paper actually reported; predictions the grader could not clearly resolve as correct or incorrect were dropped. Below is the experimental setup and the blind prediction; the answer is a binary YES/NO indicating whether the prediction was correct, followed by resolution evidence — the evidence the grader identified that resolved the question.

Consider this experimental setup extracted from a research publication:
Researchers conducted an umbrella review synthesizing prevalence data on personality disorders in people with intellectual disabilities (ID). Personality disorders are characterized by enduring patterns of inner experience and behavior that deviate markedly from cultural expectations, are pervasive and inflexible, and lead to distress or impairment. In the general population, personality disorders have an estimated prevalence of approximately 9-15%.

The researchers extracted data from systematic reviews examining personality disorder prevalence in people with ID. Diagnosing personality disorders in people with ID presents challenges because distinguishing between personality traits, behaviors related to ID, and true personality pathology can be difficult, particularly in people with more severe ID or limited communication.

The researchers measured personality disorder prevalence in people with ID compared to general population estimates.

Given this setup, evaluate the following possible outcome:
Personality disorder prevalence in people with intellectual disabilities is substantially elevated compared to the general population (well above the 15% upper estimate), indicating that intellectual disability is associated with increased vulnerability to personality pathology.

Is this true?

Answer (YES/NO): NO